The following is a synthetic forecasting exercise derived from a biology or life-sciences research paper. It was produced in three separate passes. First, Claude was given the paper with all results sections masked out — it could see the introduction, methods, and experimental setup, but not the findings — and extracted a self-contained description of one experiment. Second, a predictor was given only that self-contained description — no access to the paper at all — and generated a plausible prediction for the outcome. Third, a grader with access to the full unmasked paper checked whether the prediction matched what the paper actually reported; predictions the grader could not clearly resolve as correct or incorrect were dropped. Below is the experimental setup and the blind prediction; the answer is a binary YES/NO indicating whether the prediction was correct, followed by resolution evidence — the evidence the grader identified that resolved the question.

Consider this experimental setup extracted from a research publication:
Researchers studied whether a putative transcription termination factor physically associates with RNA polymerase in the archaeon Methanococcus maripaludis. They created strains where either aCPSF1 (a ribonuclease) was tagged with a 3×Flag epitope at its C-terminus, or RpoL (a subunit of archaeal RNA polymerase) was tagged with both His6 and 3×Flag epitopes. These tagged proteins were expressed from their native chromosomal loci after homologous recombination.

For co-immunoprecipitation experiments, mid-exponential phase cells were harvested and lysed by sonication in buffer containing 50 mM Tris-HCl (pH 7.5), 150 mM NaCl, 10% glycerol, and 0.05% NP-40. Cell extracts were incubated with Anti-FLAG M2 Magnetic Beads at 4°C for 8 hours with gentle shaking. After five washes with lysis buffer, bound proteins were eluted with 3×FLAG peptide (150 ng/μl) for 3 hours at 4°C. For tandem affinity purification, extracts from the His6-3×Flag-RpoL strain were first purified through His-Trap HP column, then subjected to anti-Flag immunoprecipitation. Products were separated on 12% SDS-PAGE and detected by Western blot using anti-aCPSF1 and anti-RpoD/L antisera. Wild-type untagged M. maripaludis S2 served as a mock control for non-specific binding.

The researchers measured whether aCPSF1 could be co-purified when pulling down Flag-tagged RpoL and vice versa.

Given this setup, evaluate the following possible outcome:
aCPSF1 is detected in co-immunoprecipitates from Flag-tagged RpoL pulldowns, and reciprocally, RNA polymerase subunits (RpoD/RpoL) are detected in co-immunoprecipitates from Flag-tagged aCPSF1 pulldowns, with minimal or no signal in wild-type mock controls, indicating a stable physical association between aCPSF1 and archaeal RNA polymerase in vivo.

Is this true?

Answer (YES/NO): NO